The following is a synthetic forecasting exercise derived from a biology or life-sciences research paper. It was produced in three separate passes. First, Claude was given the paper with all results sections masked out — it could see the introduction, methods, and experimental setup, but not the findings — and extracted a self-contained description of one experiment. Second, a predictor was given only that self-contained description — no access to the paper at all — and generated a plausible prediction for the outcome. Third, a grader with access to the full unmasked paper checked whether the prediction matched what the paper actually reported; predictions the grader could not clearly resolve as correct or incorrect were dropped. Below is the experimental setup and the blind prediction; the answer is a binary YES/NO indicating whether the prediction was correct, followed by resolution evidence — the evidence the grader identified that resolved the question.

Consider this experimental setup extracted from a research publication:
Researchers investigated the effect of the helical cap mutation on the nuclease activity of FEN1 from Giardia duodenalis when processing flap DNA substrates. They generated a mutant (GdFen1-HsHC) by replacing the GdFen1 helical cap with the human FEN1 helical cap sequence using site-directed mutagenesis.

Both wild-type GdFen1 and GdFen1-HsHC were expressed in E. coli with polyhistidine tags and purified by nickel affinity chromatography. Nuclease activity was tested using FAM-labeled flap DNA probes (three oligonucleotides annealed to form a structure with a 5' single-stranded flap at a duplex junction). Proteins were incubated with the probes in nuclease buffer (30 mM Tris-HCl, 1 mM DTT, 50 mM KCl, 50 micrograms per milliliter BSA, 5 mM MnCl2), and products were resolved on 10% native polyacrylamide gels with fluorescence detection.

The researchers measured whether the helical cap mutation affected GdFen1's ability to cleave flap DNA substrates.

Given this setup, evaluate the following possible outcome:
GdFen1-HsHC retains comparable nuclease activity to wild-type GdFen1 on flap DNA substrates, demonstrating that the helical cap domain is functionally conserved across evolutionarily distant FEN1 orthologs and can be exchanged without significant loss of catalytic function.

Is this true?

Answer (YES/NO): NO